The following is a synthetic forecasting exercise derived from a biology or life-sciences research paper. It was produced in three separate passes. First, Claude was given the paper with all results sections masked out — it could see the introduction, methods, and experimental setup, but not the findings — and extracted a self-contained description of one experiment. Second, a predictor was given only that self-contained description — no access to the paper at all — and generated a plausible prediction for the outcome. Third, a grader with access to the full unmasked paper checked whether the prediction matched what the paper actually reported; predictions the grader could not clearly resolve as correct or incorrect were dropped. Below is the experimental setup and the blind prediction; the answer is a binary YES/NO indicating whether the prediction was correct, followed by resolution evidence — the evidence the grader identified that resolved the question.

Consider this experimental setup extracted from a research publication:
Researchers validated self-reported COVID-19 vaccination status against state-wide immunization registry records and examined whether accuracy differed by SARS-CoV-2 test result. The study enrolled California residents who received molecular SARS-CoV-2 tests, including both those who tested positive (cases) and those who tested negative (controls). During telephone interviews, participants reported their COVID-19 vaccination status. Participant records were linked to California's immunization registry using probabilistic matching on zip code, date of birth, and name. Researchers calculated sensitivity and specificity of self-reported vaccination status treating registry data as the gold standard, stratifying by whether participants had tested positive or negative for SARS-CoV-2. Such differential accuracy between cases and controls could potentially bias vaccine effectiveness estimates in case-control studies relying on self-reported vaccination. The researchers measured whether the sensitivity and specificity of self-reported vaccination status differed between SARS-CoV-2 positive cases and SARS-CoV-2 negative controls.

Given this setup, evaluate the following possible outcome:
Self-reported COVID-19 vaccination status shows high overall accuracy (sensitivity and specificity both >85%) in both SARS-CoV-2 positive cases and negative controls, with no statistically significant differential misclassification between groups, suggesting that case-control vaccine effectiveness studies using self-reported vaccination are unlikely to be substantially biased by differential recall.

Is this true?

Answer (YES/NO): NO